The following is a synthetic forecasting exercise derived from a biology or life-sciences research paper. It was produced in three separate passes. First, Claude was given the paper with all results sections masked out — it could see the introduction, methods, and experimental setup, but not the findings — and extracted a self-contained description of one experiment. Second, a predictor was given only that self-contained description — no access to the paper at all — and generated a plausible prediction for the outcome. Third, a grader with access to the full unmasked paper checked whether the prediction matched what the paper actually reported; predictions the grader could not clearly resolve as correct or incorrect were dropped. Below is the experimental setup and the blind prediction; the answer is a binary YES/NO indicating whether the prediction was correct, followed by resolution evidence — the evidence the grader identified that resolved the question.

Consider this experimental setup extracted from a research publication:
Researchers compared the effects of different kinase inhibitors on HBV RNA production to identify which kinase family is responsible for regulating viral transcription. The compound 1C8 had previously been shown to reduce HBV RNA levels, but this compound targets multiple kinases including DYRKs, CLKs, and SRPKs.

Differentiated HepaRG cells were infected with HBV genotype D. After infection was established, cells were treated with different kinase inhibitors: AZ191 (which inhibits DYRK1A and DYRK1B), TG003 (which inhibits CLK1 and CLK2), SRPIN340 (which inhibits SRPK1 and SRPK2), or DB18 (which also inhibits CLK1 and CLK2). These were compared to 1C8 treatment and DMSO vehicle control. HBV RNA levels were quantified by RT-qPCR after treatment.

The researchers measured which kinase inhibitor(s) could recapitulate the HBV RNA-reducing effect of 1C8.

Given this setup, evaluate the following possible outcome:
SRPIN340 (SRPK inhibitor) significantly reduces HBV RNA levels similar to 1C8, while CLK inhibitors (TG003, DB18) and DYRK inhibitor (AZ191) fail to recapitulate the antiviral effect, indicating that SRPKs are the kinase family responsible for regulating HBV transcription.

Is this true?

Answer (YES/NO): NO